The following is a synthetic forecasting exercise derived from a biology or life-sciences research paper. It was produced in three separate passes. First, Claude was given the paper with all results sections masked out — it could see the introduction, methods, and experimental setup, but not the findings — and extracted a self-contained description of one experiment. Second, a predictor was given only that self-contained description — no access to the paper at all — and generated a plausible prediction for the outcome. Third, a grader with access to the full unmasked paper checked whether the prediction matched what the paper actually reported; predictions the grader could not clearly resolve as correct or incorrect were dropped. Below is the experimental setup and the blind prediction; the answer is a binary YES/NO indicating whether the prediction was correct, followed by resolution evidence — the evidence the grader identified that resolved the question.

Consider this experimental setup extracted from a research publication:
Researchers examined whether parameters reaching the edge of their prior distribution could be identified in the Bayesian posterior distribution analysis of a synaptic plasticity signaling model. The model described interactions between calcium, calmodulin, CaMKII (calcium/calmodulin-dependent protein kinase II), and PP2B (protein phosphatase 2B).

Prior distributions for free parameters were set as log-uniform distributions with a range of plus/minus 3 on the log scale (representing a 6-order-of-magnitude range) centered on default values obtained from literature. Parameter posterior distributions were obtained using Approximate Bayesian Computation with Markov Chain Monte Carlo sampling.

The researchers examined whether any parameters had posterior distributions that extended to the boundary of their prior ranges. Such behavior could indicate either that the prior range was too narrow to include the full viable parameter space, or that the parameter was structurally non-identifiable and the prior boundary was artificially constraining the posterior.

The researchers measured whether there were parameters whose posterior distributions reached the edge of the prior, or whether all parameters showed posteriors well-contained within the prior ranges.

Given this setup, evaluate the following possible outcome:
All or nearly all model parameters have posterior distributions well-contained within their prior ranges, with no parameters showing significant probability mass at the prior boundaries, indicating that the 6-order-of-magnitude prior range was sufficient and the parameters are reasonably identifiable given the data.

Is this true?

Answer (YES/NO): NO